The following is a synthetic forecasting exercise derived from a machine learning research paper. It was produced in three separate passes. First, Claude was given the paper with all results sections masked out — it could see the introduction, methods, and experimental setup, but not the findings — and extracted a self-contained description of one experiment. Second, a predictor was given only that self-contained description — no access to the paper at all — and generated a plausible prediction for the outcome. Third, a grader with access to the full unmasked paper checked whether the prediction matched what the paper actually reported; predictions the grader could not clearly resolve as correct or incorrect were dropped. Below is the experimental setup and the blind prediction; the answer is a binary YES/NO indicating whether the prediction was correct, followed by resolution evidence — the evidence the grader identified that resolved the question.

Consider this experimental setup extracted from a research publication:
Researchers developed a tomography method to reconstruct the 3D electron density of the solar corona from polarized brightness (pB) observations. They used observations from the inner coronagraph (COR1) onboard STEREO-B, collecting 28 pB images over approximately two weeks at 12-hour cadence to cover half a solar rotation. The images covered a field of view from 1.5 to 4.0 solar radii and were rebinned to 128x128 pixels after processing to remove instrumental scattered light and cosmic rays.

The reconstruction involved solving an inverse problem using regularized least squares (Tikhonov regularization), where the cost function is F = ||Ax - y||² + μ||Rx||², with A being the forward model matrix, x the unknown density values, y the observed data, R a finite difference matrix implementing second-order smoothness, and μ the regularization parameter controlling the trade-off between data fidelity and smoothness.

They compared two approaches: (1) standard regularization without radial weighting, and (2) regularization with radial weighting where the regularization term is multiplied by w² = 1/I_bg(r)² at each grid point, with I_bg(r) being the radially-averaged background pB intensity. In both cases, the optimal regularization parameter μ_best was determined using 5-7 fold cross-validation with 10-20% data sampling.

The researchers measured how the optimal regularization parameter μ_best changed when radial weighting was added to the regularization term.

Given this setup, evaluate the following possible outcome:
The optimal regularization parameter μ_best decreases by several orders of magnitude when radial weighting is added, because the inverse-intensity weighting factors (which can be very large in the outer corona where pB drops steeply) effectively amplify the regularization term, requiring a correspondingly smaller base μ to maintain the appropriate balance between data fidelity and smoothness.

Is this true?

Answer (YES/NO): YES